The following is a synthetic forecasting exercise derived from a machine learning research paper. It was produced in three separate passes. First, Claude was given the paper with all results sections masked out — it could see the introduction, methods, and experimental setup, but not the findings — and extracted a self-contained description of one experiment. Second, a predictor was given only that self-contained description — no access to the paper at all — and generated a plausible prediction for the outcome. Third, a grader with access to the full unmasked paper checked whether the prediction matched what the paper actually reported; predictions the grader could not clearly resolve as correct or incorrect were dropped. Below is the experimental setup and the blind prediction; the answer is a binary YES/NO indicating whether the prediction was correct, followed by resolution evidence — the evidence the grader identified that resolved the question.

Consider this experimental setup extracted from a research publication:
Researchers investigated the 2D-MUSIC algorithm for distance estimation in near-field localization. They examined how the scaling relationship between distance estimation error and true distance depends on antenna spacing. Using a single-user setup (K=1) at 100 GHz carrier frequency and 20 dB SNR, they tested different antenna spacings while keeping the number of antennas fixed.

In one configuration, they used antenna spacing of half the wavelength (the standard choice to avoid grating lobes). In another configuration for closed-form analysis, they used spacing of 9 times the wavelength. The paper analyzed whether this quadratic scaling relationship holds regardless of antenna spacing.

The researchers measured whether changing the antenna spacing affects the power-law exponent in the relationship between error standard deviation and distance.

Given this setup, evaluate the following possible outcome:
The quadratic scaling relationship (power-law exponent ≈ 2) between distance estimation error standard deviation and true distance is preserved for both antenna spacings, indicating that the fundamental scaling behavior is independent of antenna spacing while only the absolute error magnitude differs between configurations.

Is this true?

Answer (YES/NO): YES